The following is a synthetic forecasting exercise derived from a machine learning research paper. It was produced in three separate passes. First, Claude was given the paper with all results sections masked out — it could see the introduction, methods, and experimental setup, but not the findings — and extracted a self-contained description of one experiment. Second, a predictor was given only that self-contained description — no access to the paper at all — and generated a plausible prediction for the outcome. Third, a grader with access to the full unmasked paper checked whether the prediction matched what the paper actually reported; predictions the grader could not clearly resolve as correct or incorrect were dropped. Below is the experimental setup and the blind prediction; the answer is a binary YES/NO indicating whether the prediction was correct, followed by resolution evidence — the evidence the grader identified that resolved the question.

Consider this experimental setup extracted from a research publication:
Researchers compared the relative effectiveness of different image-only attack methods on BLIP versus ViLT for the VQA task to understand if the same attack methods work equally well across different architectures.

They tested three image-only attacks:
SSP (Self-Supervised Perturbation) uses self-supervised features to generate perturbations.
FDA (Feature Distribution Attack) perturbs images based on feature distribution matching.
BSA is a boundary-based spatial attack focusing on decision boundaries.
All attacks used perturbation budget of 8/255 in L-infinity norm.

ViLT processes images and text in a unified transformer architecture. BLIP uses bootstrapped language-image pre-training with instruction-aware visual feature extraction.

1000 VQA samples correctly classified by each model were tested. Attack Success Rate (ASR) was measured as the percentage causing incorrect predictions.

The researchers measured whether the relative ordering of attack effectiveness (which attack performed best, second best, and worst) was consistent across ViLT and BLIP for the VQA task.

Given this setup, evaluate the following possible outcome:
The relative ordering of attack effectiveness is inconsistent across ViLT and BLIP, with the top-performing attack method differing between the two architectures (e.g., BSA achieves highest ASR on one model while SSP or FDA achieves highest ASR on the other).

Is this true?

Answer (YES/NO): NO